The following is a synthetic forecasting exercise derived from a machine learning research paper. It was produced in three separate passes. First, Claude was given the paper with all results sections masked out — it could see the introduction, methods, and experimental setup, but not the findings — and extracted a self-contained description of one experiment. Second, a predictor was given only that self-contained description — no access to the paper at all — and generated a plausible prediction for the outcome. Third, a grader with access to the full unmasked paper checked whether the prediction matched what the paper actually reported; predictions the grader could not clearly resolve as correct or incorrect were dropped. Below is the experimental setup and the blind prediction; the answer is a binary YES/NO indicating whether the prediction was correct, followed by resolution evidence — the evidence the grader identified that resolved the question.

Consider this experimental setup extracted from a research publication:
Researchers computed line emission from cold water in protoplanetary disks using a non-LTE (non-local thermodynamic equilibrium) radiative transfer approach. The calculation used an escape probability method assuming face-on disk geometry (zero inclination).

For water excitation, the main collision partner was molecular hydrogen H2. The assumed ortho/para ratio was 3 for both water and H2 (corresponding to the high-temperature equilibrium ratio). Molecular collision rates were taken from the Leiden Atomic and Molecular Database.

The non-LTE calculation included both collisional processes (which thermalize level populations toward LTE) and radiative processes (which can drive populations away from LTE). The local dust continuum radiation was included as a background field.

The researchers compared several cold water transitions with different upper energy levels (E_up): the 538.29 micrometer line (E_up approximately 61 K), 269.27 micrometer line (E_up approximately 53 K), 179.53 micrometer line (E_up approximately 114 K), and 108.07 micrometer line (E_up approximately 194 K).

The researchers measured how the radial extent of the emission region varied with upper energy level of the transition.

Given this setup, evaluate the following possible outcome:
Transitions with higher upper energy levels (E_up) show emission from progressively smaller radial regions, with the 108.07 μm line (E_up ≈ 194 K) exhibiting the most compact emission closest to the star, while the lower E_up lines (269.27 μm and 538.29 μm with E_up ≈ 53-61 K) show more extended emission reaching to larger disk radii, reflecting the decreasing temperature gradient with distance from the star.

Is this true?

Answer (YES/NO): NO